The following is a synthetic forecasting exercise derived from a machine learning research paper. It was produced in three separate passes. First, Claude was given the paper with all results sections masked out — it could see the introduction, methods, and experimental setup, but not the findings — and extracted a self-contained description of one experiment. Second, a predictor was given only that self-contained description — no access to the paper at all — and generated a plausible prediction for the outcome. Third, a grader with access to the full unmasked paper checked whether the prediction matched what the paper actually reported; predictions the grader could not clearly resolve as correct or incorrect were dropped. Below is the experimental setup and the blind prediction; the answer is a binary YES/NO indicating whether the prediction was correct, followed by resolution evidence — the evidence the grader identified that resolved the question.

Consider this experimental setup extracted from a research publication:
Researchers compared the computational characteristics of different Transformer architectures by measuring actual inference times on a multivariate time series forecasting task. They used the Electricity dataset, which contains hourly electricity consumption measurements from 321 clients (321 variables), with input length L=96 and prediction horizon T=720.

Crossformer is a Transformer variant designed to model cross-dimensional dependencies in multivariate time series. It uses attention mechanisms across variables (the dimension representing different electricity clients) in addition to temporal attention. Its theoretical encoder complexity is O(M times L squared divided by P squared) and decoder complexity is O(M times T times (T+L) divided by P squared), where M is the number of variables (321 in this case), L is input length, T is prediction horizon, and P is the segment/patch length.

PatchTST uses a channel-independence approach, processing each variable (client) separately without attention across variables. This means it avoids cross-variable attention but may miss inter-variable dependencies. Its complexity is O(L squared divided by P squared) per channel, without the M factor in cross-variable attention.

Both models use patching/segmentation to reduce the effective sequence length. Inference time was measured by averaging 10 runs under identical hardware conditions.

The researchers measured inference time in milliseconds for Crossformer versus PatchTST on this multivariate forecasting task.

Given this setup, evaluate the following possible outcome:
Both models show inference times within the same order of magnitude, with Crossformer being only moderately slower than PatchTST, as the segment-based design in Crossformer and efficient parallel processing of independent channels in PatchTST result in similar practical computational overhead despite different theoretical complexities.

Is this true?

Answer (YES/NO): NO